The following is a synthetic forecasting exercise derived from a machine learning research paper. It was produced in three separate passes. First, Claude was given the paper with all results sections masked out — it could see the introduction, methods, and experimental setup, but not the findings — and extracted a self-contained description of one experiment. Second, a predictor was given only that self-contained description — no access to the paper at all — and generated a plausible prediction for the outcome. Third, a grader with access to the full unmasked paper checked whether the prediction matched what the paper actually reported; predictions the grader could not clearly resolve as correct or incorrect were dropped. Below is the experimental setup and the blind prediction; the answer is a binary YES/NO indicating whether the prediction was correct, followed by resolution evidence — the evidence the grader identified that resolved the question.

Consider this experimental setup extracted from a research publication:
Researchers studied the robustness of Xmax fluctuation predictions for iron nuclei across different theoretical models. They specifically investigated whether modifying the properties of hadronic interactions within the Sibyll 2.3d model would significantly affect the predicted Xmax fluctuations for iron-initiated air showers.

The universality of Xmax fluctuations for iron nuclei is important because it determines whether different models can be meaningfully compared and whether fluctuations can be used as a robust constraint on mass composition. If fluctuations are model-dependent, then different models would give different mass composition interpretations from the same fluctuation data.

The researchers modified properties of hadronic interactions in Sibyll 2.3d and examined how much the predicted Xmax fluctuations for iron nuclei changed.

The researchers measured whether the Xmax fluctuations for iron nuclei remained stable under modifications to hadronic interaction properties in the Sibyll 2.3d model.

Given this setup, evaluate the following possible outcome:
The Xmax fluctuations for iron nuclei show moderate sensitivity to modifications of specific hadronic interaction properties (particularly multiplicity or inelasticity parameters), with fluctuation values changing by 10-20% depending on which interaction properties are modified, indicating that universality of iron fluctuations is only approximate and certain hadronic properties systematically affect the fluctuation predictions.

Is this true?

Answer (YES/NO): NO